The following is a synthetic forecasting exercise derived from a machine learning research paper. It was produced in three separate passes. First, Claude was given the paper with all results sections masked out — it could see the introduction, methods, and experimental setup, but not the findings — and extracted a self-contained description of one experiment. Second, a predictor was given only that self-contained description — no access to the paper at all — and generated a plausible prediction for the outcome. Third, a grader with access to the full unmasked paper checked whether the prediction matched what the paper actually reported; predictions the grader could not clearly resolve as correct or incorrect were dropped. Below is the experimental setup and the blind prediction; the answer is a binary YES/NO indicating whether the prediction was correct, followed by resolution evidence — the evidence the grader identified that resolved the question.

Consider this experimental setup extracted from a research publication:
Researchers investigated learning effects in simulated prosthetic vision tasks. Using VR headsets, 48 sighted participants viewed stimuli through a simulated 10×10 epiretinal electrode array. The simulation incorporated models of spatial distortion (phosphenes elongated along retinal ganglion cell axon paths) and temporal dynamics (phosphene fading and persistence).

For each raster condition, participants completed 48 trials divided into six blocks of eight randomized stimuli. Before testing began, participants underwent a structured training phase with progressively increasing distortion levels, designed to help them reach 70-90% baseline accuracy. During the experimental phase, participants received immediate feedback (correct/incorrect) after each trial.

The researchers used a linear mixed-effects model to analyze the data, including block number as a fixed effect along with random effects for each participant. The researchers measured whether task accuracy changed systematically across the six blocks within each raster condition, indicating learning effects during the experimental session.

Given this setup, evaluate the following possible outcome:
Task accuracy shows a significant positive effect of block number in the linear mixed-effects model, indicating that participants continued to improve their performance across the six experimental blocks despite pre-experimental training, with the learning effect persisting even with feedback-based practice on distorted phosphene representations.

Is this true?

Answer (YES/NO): YES